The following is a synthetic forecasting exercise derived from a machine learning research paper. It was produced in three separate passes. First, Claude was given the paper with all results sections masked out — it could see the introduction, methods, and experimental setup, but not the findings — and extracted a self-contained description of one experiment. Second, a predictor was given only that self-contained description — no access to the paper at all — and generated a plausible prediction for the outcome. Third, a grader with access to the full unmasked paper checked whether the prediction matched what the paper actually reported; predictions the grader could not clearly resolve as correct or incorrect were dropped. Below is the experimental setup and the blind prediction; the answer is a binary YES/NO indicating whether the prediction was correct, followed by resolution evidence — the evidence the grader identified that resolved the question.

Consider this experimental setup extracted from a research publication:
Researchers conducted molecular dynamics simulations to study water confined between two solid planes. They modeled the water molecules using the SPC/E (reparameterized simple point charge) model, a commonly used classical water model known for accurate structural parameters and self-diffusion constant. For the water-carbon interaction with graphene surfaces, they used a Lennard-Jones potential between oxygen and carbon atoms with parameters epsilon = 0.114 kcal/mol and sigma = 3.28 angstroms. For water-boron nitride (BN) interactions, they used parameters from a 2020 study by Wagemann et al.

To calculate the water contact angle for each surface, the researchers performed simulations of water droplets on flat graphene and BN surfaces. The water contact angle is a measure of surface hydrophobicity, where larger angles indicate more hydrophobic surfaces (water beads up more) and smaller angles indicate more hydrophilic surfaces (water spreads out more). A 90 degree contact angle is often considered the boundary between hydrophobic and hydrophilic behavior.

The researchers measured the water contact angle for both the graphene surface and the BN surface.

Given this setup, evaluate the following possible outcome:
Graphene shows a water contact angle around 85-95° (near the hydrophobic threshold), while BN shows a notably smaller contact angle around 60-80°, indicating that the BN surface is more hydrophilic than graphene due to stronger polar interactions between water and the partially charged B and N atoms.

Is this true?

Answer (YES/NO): NO